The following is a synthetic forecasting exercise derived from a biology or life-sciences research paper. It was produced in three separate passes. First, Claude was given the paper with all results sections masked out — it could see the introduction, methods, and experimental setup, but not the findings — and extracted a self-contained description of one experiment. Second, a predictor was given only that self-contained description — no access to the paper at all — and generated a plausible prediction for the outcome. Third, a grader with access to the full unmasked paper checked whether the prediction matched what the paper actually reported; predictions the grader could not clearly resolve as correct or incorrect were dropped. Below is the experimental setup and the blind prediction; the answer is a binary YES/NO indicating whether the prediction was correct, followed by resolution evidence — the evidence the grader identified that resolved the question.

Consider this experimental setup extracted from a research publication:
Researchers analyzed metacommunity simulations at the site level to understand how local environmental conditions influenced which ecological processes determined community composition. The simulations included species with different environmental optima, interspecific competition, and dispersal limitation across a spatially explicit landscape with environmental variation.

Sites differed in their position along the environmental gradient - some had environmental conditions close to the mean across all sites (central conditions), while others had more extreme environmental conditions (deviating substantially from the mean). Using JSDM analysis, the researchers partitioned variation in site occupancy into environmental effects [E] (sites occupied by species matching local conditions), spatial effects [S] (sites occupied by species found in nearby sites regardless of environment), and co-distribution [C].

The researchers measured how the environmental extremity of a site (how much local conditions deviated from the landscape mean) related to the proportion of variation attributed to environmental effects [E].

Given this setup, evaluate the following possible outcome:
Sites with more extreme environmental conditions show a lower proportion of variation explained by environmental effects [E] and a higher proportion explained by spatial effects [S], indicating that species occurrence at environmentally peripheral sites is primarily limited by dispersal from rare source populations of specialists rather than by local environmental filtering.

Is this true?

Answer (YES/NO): NO